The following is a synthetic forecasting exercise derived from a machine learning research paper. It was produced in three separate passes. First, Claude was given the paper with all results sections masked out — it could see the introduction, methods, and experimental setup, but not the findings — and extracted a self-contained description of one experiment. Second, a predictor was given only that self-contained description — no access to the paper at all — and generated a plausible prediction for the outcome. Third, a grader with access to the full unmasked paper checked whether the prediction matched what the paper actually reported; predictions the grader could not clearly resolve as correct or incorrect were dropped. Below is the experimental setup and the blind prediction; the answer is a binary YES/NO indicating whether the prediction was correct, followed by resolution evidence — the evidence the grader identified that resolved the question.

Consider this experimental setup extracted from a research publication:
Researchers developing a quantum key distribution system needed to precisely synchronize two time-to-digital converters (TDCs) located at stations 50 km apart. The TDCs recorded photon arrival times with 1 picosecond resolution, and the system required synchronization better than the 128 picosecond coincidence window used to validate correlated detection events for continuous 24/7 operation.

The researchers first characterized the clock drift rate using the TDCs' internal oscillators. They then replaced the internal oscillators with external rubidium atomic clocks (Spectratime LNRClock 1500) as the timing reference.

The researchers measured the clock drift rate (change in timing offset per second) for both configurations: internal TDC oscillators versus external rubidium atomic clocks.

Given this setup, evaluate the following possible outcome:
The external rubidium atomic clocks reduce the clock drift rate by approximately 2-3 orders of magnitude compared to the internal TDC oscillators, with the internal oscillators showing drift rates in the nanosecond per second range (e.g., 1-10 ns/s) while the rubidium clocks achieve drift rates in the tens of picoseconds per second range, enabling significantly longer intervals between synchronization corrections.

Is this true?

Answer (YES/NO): NO